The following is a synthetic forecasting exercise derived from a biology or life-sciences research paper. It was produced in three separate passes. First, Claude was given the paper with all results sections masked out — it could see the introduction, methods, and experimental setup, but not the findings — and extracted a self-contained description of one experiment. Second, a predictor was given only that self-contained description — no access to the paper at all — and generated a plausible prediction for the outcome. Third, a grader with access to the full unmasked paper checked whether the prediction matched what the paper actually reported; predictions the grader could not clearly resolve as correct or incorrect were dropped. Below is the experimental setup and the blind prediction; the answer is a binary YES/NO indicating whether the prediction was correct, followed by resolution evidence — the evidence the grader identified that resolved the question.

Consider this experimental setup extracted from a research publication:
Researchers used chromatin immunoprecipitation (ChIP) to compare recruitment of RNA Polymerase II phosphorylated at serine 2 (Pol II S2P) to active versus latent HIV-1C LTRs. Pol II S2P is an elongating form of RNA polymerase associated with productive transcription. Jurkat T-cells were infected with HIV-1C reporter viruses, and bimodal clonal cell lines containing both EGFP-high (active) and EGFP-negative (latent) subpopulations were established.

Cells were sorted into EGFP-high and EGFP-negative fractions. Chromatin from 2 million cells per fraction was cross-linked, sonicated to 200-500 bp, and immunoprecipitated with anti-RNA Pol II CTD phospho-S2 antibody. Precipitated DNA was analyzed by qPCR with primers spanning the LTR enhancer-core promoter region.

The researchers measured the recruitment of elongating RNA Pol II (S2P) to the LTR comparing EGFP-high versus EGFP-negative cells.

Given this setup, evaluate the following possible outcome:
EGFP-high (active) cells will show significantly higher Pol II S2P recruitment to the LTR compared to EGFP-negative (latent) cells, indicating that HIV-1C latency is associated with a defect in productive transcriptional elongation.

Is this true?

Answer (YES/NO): YES